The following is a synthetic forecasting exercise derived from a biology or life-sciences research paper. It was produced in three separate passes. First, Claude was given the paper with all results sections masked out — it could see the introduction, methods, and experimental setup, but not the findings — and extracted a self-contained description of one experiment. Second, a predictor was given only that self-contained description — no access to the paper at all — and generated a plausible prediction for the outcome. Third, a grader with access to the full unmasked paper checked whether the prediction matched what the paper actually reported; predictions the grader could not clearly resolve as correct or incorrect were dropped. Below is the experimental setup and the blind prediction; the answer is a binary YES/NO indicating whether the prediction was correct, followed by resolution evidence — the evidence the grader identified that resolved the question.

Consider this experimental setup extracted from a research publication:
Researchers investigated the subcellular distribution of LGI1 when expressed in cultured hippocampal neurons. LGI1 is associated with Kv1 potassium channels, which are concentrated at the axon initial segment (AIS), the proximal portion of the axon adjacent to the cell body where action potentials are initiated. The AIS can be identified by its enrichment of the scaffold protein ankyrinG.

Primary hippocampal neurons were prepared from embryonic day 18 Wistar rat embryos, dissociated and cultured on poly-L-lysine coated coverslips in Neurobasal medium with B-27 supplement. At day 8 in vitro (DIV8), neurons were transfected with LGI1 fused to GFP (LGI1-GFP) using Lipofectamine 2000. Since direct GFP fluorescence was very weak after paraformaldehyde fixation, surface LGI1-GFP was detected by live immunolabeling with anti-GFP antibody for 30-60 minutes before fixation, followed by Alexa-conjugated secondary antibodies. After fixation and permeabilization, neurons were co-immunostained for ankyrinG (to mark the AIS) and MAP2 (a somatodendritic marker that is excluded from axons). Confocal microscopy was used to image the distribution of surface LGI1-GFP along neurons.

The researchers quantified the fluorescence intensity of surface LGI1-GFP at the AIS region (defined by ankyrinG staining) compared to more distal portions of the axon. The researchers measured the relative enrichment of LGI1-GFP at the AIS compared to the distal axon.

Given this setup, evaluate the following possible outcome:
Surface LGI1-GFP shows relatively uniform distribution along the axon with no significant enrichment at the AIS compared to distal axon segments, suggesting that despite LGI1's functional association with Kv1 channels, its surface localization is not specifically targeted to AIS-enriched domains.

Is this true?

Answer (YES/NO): NO